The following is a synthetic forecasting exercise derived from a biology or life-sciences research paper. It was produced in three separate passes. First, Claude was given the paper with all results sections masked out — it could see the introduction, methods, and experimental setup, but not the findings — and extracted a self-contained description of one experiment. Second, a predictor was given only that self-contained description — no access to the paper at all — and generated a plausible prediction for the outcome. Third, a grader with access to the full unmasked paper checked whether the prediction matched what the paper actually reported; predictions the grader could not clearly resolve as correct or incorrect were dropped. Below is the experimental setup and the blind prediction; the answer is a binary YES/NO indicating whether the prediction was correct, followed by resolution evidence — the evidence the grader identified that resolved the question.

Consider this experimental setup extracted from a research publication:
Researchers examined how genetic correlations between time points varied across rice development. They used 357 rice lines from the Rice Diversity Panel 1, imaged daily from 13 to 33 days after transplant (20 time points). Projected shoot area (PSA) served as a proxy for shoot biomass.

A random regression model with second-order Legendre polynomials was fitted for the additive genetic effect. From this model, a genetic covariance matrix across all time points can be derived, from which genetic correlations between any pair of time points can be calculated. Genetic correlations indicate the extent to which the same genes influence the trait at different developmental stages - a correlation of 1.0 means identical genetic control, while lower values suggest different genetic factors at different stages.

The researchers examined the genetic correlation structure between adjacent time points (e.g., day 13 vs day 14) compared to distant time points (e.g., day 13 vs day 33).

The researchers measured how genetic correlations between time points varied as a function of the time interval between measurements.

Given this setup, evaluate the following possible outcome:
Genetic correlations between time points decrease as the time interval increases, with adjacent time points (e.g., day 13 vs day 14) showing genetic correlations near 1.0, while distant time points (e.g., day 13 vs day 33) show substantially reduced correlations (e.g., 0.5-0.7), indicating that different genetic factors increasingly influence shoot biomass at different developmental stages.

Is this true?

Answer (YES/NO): NO